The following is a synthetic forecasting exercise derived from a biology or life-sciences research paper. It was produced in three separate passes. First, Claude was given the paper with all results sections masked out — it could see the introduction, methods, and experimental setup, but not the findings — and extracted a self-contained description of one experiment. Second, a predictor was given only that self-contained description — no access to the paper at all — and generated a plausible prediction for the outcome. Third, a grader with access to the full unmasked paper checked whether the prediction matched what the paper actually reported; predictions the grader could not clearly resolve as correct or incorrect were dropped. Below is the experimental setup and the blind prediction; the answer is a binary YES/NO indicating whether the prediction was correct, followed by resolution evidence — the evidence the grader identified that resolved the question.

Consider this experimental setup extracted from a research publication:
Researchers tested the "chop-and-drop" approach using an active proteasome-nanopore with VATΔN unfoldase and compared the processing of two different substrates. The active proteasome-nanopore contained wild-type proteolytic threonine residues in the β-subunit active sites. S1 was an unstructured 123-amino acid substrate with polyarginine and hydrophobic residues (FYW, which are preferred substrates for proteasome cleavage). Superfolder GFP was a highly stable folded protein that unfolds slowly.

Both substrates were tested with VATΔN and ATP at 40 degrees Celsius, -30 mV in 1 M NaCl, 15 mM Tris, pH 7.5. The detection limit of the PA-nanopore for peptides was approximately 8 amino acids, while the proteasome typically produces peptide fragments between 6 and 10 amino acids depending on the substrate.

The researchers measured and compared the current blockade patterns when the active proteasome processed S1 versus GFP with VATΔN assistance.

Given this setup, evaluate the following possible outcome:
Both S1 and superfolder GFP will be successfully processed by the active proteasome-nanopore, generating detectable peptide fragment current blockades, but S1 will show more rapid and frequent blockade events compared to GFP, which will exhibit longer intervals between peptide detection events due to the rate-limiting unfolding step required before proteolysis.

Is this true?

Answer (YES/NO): NO